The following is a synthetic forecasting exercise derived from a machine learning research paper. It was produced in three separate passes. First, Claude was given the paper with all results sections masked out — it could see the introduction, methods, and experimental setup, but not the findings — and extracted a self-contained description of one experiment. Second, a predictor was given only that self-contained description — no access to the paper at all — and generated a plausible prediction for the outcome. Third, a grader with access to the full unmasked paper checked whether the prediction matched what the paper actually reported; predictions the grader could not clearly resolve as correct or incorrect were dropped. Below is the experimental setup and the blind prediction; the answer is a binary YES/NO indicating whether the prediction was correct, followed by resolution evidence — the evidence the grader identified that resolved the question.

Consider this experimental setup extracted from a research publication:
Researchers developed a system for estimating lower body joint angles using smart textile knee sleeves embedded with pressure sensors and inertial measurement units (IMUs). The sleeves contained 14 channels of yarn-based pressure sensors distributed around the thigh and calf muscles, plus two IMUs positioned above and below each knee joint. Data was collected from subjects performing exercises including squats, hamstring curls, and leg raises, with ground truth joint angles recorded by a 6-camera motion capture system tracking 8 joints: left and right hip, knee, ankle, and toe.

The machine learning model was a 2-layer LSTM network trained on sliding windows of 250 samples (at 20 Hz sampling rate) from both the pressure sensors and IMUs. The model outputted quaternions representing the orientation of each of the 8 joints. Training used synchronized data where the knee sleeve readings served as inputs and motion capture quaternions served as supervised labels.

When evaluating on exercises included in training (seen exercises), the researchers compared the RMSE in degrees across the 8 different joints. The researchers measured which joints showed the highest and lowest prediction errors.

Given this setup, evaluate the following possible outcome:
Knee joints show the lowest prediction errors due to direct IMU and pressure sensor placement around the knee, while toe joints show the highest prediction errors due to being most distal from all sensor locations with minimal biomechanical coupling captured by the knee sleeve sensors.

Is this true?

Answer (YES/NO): NO